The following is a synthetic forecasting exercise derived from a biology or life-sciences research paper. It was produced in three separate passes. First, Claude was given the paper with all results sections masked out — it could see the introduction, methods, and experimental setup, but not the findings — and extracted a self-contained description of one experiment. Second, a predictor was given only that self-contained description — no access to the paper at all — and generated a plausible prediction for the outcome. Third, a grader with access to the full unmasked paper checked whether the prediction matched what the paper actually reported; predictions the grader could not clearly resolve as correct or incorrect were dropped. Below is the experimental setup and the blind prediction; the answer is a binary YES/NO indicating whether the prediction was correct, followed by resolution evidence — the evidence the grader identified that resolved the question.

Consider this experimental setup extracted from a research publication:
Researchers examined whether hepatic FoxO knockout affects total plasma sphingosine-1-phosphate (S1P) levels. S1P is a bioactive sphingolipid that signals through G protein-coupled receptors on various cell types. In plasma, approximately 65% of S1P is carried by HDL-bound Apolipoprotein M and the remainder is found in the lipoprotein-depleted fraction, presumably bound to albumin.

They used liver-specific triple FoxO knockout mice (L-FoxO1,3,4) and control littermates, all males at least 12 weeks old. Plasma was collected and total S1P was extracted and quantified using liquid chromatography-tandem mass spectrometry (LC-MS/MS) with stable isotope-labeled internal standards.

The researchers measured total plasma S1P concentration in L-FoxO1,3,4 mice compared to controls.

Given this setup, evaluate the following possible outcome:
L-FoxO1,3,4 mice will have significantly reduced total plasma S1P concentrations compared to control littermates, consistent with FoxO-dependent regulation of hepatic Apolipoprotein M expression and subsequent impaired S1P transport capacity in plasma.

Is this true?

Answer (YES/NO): NO